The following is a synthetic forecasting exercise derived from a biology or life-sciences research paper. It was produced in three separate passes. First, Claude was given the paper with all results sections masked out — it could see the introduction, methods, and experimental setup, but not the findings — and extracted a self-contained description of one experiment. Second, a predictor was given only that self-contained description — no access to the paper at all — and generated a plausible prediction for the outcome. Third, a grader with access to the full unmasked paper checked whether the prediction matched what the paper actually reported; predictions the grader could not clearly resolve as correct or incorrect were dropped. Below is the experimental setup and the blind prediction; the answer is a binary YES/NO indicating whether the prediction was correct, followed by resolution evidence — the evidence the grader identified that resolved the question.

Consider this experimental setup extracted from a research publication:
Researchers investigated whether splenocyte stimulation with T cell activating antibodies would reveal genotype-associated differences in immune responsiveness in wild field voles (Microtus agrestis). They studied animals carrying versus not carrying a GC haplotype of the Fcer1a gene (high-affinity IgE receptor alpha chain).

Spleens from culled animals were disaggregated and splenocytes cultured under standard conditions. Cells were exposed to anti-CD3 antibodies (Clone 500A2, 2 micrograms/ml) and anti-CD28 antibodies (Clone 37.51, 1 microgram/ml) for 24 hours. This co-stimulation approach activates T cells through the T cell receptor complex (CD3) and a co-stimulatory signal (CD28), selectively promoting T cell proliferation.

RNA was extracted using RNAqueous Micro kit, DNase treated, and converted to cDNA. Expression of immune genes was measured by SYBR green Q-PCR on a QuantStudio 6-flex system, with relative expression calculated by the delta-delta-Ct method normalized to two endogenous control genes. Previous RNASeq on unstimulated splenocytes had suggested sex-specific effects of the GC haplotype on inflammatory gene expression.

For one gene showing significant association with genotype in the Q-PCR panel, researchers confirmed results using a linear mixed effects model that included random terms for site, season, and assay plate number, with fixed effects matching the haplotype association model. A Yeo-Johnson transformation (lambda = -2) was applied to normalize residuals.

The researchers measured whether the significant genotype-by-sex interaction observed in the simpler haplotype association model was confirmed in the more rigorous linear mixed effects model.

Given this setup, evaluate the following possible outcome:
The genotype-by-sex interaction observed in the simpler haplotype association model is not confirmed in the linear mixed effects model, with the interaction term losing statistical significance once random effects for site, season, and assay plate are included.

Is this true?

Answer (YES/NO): NO